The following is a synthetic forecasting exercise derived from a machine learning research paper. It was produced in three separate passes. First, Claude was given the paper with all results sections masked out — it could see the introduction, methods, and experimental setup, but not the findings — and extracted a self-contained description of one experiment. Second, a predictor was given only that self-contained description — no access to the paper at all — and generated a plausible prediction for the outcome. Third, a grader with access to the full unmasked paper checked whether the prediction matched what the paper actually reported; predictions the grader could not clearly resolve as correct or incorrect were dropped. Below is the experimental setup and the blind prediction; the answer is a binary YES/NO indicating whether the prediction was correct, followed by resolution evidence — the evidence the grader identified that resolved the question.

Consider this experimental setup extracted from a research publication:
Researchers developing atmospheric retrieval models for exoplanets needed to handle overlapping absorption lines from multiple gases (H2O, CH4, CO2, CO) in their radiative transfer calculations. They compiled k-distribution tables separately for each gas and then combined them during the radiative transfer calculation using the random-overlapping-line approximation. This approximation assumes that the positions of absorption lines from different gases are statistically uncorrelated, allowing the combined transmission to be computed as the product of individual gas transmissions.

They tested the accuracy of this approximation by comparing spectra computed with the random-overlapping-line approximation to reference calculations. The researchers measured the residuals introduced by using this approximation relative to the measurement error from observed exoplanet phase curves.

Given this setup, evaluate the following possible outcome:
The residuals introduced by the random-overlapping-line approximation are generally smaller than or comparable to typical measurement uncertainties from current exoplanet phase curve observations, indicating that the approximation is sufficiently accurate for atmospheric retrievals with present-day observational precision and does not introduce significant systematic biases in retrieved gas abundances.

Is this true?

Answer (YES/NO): YES